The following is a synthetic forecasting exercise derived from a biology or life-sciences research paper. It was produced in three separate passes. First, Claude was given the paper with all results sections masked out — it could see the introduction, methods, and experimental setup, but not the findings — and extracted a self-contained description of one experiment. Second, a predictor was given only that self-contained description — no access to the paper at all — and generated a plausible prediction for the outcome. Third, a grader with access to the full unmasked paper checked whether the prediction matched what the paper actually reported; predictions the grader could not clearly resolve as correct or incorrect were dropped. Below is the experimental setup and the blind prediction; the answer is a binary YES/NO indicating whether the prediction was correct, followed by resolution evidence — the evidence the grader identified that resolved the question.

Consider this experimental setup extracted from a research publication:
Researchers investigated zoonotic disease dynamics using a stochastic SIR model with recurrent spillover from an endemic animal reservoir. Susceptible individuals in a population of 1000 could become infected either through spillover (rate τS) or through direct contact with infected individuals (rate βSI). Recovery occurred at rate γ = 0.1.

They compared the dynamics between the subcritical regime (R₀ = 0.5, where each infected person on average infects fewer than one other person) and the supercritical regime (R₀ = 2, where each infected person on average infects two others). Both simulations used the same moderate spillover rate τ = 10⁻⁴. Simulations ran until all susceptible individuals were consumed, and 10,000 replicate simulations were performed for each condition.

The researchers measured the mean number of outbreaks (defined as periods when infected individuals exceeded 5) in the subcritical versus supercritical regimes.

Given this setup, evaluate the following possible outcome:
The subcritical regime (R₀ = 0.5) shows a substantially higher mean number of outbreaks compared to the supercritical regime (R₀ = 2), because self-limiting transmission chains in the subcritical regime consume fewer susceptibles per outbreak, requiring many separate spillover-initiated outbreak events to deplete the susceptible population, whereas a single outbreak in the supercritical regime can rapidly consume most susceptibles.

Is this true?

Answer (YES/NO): YES